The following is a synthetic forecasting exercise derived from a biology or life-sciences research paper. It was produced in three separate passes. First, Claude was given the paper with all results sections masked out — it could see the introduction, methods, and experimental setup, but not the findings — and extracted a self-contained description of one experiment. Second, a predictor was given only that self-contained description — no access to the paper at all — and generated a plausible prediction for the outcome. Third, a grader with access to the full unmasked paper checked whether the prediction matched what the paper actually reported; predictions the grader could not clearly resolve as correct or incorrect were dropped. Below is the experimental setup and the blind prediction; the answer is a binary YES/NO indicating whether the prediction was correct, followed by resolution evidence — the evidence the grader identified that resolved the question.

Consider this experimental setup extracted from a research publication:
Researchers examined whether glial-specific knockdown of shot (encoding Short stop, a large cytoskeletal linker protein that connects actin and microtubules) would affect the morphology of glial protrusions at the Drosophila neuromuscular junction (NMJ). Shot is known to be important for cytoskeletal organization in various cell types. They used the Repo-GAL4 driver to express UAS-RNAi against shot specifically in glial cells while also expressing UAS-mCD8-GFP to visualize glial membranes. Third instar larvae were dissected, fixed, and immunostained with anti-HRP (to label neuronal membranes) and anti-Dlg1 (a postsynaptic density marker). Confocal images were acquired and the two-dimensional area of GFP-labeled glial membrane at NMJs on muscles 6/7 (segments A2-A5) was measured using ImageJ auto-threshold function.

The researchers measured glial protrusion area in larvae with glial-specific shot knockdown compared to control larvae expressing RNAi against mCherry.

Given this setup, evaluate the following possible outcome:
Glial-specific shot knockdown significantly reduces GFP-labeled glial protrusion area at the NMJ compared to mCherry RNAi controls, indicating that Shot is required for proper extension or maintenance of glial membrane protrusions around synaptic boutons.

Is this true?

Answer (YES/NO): YES